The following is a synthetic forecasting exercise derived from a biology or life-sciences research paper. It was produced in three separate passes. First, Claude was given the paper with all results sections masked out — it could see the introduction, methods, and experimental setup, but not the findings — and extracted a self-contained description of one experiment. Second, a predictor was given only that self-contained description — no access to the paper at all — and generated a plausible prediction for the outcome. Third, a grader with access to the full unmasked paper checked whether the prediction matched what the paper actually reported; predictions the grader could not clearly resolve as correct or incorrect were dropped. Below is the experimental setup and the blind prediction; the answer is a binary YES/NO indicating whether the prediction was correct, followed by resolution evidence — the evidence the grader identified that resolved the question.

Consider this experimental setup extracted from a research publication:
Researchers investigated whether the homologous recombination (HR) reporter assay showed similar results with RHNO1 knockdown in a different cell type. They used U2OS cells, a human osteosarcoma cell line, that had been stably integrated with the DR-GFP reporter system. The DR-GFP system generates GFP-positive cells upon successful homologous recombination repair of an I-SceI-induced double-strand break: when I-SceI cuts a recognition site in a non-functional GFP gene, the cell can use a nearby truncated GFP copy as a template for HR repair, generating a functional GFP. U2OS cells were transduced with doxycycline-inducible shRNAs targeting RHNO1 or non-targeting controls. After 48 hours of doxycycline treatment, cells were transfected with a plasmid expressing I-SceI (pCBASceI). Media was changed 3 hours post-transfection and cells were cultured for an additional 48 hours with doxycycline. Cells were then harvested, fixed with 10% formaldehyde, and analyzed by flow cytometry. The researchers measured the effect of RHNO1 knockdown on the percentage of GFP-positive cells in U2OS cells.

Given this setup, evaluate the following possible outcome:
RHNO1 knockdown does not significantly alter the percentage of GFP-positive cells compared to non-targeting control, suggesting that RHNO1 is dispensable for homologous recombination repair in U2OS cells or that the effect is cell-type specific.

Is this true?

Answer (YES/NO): NO